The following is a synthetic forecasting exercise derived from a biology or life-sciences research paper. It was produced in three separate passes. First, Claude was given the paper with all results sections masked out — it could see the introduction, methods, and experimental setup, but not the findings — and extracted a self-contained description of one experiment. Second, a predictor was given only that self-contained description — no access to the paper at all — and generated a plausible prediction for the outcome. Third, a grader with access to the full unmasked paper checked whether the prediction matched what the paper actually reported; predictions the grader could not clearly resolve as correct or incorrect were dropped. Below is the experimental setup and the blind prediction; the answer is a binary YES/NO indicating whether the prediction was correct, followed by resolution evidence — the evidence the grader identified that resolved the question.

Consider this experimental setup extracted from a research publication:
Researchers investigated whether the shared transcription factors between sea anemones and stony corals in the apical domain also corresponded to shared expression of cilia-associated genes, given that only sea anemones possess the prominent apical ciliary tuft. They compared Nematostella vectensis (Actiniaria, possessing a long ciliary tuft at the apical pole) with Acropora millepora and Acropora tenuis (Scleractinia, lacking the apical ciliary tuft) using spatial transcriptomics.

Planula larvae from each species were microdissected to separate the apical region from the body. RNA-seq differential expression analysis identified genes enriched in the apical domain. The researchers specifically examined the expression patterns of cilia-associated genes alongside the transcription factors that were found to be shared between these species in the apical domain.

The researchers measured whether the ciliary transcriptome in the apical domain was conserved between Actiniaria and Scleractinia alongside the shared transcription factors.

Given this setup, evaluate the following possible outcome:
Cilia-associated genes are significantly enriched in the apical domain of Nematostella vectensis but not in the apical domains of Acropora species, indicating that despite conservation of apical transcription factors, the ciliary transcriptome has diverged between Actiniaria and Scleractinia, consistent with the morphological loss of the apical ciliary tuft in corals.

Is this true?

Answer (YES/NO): YES